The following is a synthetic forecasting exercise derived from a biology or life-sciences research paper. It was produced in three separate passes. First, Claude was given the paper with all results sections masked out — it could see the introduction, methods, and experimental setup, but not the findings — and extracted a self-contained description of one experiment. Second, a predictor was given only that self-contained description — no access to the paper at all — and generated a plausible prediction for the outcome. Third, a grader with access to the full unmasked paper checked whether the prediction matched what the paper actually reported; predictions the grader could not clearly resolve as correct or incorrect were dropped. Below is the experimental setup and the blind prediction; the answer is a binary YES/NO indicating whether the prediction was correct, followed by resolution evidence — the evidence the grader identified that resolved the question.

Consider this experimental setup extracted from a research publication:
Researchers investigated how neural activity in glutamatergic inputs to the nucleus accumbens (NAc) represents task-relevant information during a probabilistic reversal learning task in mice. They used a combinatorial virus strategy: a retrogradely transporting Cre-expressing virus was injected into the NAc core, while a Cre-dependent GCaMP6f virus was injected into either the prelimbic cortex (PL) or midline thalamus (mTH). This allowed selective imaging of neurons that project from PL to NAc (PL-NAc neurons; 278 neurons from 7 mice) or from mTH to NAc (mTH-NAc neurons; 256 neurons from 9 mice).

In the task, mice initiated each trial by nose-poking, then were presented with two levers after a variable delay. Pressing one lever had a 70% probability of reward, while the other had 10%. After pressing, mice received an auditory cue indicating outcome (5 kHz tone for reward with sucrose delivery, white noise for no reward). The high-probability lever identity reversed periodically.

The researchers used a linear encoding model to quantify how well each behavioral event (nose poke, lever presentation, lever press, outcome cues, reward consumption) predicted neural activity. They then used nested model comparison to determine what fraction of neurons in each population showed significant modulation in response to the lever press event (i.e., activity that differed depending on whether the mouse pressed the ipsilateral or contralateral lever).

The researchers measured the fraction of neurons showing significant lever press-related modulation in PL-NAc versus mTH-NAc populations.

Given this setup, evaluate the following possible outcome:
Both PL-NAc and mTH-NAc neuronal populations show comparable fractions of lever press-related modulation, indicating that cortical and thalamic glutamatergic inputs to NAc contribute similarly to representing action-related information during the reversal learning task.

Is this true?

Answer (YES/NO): NO